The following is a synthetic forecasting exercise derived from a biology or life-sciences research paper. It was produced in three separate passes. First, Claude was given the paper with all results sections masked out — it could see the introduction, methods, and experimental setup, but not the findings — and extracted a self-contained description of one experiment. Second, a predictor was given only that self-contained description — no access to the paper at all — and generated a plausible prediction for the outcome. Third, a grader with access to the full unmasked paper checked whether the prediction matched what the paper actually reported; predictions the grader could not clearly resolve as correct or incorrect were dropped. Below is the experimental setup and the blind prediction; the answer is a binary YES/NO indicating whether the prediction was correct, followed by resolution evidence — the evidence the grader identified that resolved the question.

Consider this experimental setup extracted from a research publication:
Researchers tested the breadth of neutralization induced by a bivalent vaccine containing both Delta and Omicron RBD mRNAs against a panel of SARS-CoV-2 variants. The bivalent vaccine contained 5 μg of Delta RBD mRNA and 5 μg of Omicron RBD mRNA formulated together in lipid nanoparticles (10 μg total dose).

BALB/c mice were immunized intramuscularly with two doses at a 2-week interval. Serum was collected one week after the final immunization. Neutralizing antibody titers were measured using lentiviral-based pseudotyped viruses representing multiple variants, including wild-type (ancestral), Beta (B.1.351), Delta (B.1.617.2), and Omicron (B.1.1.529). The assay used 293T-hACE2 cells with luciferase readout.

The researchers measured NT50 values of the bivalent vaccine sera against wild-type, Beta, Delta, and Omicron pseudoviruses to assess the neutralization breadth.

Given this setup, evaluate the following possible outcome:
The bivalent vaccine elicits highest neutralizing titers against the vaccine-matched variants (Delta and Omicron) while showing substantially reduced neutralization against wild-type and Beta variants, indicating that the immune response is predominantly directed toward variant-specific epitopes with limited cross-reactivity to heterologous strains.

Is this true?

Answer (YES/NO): NO